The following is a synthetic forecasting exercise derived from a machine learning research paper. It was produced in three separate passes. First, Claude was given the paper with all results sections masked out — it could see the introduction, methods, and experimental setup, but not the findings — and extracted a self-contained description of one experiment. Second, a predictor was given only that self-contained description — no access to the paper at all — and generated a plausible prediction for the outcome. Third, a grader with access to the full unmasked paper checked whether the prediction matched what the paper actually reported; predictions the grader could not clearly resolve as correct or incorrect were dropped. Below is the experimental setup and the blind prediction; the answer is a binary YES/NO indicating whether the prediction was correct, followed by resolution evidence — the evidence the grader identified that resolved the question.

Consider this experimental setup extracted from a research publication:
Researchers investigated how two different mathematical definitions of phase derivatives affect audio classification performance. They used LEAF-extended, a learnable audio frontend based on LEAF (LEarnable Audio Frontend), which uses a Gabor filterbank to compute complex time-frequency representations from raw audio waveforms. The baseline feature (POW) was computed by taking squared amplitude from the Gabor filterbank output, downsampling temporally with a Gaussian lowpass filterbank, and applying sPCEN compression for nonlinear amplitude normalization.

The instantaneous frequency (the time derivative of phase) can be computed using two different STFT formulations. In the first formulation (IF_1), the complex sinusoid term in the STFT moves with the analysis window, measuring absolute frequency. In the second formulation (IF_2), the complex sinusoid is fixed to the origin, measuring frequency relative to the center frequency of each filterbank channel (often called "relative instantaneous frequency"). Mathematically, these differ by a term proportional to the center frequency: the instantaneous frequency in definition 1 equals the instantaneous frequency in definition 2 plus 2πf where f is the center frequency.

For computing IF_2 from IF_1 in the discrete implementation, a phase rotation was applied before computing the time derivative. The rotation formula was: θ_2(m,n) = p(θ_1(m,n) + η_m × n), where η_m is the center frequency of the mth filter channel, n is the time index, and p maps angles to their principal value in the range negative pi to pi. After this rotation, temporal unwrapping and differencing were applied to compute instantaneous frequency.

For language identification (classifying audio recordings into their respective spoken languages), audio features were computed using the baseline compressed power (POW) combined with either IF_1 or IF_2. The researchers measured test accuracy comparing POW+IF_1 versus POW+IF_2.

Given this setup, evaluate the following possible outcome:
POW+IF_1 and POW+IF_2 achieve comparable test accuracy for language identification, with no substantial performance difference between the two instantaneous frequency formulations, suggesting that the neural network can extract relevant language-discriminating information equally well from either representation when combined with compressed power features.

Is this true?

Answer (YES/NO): NO